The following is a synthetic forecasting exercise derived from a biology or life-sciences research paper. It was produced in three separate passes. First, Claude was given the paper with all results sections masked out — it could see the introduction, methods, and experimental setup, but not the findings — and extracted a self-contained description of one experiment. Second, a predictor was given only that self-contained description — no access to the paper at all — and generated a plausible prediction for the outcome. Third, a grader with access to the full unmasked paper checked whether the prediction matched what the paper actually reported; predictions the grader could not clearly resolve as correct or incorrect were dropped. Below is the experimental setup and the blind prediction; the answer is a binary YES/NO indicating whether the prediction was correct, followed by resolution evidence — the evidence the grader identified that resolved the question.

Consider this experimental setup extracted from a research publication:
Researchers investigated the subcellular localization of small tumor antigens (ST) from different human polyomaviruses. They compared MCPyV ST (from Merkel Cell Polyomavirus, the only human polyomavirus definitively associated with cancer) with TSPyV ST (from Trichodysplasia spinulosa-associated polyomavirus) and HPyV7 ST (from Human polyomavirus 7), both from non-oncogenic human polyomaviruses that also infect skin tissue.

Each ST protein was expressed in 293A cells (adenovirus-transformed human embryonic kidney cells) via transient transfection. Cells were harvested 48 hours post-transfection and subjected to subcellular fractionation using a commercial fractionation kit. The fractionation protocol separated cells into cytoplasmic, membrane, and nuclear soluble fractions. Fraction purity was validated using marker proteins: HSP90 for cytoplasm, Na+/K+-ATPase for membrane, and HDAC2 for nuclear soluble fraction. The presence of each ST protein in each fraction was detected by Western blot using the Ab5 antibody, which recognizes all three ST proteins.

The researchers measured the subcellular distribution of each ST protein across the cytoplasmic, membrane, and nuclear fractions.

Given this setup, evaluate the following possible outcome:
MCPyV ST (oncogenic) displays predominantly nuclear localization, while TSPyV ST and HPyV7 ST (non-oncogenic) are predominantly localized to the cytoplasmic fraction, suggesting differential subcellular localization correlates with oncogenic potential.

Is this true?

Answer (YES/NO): NO